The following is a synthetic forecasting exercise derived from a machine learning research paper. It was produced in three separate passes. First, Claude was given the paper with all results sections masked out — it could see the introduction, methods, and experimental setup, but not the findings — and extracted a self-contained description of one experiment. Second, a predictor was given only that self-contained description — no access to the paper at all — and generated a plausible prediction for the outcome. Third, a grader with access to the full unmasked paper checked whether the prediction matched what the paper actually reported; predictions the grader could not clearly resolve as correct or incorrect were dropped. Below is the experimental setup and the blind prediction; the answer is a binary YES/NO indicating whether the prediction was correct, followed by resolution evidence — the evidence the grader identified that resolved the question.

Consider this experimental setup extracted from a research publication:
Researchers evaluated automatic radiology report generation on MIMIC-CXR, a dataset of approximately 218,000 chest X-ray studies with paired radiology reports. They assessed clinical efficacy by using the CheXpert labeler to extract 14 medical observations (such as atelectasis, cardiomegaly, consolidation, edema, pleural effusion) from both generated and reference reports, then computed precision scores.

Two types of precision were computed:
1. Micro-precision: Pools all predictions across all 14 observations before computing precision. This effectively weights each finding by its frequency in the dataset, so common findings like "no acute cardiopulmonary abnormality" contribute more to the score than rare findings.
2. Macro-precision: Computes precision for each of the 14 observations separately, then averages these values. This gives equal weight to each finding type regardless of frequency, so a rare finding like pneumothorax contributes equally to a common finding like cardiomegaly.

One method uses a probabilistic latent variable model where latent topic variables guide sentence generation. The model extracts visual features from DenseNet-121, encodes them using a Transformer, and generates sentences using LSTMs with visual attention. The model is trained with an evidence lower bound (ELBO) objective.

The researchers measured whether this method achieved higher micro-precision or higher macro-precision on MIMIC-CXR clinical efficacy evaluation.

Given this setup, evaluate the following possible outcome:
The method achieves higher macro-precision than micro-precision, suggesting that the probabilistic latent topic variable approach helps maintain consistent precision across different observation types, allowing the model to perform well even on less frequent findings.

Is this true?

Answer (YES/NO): NO